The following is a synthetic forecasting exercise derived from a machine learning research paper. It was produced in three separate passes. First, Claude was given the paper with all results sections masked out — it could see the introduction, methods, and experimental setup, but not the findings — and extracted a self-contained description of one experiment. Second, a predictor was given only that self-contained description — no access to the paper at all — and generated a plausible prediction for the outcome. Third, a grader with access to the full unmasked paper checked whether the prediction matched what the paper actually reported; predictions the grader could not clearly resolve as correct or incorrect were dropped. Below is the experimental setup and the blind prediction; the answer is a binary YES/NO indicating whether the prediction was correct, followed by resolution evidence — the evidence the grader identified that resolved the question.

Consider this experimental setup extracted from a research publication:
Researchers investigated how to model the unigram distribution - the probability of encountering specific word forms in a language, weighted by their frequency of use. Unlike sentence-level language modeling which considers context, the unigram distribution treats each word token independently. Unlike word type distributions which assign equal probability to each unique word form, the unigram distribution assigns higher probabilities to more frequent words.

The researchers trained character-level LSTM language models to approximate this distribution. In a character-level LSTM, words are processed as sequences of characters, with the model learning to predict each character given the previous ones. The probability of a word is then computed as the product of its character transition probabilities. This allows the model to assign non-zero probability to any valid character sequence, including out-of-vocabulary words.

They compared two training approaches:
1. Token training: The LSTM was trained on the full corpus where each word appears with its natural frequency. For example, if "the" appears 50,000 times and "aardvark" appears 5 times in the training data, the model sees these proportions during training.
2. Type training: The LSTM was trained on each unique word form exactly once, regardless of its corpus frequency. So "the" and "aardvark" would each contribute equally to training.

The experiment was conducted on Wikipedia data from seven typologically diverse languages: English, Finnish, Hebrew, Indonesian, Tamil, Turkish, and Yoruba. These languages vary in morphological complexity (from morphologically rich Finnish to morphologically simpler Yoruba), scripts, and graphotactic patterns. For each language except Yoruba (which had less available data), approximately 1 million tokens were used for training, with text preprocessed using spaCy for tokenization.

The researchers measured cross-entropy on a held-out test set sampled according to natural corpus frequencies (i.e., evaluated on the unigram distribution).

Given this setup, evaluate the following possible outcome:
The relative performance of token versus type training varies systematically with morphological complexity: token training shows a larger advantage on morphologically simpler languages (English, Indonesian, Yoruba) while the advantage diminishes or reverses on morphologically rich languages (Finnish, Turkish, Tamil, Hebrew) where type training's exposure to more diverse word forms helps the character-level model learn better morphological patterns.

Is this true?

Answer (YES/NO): NO